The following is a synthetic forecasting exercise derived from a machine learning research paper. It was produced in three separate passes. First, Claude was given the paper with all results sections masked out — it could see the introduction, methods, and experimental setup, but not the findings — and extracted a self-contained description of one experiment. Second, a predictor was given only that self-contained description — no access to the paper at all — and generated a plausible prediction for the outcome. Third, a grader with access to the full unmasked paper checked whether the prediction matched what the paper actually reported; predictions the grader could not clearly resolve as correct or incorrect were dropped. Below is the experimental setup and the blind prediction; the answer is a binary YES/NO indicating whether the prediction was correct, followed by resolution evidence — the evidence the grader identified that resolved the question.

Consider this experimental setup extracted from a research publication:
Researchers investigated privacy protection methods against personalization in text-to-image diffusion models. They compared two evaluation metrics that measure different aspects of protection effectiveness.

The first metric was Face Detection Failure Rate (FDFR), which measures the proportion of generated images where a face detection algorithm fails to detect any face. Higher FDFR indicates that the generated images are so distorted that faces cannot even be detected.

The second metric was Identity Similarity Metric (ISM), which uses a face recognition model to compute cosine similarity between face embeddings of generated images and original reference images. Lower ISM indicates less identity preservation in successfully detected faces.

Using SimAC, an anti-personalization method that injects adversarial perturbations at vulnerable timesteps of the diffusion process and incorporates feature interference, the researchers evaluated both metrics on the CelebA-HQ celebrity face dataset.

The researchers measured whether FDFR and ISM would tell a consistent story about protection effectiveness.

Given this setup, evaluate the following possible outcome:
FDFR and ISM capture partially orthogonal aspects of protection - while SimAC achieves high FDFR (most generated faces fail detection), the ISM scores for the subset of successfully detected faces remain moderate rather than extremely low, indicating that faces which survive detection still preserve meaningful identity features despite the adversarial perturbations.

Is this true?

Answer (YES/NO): NO